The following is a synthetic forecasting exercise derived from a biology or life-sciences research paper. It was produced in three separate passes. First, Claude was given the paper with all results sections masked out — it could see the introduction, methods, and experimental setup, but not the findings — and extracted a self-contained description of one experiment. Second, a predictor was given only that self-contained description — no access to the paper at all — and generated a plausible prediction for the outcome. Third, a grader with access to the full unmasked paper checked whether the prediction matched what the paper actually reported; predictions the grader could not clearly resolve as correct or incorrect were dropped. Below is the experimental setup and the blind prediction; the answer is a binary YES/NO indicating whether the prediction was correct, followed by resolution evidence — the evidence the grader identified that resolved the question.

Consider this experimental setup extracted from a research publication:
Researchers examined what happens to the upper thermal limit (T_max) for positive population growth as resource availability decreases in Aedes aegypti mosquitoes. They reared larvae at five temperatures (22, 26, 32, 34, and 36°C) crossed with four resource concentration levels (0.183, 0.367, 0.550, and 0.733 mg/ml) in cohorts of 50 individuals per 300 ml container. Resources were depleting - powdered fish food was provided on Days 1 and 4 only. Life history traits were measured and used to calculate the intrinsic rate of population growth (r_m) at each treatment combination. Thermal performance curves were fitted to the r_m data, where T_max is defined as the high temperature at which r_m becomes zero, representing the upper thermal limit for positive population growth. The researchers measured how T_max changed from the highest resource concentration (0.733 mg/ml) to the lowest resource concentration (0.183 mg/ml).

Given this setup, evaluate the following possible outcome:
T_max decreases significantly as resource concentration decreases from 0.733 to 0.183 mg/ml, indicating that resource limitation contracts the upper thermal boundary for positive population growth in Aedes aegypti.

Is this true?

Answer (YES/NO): YES